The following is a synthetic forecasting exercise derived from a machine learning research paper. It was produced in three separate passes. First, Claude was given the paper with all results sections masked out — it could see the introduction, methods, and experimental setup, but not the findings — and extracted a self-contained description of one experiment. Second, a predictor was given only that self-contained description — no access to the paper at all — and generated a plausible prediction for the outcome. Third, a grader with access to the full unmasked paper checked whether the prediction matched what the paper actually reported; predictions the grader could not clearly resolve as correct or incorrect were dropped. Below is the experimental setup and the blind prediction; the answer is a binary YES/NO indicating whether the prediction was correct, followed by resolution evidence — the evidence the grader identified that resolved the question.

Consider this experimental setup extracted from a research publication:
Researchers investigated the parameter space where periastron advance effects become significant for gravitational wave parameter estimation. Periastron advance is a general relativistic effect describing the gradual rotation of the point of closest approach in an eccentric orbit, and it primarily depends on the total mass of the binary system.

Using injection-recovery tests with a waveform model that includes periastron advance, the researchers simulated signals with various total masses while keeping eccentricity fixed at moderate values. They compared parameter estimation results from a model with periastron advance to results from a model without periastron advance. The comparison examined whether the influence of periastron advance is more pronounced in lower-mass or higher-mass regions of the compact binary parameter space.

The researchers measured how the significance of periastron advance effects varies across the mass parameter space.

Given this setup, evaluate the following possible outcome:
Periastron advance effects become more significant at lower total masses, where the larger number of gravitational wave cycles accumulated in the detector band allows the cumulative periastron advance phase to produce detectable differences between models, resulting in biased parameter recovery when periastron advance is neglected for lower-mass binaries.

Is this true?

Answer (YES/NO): NO